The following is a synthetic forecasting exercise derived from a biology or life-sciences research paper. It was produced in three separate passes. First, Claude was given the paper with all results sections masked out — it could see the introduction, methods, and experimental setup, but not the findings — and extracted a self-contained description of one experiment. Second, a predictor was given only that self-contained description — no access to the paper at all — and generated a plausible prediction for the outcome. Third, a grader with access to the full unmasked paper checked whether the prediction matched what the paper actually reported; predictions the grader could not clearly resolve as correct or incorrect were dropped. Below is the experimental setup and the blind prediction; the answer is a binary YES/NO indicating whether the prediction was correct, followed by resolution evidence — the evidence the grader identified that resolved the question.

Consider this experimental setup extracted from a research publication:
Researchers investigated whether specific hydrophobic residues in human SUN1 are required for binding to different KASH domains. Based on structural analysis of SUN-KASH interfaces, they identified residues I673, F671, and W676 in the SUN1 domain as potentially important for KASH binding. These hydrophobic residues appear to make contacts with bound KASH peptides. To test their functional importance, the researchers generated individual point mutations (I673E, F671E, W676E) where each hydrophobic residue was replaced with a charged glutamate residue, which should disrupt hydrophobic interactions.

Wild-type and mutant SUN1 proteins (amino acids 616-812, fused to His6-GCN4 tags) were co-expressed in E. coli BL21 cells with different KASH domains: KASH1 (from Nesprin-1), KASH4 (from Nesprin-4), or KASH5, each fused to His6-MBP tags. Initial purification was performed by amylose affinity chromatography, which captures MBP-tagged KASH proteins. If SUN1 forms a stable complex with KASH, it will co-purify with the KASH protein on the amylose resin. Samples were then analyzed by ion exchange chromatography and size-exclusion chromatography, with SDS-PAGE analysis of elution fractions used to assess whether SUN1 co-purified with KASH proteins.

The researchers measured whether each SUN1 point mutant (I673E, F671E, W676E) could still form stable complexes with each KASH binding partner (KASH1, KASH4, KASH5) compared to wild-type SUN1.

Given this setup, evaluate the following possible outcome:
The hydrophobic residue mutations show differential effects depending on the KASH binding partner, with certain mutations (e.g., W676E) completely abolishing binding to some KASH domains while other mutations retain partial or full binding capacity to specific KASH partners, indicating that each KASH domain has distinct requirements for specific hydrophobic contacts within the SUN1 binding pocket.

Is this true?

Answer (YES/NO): NO